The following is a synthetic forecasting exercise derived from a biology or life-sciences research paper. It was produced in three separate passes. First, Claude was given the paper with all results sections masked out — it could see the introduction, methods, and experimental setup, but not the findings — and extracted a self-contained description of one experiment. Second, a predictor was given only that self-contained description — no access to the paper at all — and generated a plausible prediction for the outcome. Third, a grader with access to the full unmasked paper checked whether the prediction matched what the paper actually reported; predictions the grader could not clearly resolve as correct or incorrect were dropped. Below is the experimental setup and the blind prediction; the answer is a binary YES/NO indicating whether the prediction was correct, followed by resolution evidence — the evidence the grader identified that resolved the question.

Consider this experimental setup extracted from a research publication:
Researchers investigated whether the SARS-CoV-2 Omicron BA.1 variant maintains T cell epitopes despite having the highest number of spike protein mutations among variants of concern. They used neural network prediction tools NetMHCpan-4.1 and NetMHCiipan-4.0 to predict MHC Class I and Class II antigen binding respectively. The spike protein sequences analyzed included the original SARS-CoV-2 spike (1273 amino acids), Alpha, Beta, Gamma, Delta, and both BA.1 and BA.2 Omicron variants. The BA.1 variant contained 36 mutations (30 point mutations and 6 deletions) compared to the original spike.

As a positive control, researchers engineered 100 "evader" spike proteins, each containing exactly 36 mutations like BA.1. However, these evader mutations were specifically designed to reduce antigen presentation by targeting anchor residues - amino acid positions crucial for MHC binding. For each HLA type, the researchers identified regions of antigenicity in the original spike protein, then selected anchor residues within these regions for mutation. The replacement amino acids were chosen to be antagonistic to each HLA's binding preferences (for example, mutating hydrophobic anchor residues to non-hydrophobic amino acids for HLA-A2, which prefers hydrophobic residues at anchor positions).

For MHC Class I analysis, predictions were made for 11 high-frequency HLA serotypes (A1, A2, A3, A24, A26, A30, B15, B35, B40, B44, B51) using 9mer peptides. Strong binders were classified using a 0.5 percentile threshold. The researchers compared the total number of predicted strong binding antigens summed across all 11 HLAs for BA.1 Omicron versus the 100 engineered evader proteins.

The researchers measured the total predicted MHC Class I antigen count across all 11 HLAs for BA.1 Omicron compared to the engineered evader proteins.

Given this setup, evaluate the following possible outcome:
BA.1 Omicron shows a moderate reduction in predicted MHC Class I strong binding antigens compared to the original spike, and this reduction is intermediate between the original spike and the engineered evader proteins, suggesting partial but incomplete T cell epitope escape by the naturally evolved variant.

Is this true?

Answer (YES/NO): NO